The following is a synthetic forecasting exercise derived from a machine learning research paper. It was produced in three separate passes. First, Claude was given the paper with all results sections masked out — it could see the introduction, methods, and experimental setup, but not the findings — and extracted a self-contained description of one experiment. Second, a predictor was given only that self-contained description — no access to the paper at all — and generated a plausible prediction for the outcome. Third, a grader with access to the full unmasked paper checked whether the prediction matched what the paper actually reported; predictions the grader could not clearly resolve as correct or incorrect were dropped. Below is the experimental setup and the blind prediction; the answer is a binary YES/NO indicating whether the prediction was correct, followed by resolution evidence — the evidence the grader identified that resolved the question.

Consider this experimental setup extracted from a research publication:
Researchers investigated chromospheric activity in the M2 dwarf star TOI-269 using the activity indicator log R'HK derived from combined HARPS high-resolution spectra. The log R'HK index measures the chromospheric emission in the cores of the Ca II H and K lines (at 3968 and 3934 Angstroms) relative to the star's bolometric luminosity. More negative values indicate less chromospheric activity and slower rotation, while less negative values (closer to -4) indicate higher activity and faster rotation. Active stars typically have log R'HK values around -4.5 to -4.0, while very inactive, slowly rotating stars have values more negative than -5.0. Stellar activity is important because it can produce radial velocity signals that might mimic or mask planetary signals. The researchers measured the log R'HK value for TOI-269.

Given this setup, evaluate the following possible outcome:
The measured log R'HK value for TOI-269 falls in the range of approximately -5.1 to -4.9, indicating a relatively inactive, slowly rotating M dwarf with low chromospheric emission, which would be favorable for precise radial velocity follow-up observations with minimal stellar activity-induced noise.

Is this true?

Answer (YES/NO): NO